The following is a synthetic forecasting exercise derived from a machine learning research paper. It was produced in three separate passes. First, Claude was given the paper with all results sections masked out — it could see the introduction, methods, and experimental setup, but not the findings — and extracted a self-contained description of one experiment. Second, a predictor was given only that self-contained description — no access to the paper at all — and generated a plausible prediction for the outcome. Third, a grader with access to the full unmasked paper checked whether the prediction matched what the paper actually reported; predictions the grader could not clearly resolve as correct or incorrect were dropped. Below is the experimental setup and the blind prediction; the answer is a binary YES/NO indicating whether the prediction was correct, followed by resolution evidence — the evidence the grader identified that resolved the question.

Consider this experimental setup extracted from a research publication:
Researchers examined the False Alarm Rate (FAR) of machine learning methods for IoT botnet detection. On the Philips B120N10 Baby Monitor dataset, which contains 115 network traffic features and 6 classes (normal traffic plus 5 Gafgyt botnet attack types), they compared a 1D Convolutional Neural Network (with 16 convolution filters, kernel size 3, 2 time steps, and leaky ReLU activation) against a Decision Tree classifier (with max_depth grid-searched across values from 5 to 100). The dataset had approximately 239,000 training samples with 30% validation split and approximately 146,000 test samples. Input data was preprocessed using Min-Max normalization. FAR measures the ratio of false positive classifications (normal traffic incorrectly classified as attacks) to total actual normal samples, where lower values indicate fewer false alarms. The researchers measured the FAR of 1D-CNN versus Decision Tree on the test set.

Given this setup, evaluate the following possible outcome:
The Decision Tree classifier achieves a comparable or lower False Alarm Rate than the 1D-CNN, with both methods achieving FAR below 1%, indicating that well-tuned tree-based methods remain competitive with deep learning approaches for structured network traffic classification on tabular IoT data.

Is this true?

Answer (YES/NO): NO